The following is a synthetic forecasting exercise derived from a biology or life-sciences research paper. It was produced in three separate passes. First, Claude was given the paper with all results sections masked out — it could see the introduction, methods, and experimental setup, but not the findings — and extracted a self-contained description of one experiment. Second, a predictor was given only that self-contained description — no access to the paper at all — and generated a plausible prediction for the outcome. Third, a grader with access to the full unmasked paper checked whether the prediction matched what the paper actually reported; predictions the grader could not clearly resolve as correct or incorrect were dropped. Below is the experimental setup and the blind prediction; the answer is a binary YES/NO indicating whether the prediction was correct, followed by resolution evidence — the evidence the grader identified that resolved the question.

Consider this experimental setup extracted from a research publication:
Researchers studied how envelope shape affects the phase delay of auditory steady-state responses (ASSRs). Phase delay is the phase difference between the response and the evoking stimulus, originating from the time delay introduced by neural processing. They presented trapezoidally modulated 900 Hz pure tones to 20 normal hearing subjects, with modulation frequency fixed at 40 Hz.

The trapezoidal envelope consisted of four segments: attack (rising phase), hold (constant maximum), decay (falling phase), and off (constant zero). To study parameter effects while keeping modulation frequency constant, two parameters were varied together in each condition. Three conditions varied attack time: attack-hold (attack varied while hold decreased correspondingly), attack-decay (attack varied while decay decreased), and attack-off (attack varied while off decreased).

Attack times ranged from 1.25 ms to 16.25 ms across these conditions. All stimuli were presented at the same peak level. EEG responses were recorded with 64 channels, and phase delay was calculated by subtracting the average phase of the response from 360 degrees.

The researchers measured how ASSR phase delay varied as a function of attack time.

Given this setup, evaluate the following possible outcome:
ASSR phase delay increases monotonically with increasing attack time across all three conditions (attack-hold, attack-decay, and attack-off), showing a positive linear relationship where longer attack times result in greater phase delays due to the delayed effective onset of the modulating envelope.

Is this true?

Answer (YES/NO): YES